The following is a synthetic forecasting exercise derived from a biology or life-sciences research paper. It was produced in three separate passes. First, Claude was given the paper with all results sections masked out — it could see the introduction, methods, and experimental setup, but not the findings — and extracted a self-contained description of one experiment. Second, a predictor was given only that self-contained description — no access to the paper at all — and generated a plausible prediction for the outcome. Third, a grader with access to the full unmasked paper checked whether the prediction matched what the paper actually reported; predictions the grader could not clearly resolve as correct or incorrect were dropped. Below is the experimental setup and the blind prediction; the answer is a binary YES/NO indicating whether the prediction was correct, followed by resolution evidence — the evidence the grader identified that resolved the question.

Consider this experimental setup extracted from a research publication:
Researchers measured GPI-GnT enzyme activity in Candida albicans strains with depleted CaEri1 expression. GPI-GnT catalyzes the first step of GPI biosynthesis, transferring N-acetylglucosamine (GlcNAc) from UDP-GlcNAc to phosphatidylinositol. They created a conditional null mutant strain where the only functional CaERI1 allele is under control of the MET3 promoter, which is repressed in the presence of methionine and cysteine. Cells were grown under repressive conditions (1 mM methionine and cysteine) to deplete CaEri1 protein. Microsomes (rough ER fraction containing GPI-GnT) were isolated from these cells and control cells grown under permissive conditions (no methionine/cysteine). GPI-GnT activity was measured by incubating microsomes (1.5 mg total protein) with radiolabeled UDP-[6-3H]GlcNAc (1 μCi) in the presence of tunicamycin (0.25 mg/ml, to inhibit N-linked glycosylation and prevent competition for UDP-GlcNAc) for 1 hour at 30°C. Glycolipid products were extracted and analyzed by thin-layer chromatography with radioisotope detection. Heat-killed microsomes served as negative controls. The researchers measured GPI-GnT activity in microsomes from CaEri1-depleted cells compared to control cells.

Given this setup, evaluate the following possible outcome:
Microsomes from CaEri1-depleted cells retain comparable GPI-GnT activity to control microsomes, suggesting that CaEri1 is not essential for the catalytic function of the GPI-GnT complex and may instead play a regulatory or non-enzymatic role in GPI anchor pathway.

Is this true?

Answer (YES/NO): NO